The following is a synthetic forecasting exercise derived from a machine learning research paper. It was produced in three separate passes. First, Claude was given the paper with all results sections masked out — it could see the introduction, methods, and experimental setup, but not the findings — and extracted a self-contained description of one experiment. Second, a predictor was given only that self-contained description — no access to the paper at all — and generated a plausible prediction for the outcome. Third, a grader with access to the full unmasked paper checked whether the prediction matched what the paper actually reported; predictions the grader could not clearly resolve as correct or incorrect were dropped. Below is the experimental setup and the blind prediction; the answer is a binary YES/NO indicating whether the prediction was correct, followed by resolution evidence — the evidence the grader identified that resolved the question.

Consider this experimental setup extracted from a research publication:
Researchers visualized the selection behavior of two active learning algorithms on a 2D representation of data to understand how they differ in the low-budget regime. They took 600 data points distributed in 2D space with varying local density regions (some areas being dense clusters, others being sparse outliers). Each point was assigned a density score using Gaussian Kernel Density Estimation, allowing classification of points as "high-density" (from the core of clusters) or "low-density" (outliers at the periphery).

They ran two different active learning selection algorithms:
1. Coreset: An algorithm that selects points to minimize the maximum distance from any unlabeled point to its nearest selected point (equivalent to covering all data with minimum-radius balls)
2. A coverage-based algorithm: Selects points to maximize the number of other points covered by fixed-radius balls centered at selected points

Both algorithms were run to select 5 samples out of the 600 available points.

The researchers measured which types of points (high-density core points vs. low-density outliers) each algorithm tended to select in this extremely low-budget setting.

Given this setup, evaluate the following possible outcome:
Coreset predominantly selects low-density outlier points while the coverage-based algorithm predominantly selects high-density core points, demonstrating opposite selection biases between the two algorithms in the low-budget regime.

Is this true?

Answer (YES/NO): YES